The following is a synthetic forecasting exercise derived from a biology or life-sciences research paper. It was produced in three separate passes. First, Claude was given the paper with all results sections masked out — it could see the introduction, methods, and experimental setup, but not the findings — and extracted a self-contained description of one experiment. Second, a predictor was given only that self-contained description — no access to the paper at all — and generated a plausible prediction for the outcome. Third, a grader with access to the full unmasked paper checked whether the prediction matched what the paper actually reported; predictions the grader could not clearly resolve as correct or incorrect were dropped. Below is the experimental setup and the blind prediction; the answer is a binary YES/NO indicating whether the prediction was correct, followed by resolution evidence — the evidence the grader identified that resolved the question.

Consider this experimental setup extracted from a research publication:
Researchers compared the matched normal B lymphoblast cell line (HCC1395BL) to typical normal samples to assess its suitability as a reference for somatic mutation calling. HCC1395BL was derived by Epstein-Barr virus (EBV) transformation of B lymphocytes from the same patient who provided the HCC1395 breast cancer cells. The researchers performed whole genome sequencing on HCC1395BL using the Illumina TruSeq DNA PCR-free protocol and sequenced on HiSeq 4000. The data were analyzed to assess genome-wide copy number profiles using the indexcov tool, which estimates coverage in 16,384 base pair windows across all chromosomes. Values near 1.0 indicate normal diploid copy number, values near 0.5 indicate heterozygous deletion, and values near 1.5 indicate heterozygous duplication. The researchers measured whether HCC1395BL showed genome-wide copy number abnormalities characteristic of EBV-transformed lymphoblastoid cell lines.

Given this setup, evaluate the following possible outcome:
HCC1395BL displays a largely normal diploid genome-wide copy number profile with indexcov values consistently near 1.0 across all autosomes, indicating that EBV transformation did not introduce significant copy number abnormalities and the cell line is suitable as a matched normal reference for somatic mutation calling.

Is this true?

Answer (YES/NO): NO